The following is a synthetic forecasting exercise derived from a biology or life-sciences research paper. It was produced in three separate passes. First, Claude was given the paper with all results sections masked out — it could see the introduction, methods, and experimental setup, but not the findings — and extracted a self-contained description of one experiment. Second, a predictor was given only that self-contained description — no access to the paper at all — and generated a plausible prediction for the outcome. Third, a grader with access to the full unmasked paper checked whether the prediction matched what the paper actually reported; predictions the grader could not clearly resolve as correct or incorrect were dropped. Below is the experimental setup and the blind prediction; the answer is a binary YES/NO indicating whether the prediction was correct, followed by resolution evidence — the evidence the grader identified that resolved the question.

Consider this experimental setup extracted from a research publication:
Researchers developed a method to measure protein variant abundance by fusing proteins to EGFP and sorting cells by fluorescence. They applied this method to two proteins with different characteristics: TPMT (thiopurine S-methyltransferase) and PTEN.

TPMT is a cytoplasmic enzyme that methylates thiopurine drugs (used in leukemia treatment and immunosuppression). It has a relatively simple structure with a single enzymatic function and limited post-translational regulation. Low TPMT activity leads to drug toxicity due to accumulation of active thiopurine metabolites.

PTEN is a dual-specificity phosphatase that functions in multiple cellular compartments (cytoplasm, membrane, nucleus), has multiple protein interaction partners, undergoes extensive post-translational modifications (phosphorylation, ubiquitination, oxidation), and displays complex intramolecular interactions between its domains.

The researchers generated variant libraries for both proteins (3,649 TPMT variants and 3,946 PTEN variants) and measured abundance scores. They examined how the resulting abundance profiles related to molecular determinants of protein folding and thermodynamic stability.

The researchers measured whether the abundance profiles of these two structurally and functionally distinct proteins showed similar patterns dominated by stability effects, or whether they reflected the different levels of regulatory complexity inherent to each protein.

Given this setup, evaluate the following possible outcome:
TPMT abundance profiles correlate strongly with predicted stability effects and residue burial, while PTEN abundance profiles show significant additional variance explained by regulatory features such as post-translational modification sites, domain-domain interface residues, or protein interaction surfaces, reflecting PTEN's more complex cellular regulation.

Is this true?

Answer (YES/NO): YES